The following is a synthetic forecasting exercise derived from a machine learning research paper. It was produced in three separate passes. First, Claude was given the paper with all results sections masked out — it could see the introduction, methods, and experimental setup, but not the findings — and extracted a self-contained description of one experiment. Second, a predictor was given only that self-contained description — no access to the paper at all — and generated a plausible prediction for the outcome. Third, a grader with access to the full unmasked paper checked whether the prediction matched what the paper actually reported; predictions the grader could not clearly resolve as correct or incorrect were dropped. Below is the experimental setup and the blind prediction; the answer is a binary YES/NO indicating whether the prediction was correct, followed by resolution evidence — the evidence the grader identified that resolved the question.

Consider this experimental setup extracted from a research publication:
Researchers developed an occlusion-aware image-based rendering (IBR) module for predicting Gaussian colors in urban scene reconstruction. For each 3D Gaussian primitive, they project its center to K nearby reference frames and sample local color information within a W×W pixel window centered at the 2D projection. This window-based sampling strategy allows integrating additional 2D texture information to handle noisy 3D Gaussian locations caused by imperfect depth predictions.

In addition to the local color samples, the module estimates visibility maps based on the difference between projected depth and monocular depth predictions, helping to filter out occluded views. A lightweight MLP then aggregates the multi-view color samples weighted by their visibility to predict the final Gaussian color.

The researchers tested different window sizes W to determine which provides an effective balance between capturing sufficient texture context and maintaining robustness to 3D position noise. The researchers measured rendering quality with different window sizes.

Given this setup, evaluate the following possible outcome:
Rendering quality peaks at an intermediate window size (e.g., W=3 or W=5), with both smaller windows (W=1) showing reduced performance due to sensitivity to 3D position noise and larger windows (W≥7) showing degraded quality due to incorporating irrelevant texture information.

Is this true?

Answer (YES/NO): YES